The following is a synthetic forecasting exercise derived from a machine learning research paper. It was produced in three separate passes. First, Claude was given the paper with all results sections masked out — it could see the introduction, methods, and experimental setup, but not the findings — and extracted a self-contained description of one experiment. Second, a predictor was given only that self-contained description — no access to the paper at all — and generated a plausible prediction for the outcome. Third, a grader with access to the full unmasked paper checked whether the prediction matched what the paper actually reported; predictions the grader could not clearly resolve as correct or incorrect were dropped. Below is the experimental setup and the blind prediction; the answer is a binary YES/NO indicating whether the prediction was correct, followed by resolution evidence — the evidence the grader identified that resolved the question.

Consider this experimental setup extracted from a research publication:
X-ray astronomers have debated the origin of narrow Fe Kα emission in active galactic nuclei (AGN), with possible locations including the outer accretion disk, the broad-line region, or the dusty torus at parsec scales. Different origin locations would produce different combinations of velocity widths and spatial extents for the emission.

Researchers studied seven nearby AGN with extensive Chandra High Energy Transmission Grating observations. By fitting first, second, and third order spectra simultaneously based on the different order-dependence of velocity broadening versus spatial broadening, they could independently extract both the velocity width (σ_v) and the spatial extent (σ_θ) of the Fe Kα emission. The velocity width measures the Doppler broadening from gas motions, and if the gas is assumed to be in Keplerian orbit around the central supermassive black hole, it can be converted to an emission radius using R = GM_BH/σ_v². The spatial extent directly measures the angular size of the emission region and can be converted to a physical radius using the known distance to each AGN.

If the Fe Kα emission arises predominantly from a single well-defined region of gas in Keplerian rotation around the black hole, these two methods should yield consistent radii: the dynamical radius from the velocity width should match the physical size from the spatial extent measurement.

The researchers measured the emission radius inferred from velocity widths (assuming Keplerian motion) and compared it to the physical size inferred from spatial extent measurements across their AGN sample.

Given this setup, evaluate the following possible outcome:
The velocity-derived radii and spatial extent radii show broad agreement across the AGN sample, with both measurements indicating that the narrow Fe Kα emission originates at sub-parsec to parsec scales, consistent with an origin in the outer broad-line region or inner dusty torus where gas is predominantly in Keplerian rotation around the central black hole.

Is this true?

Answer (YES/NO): NO